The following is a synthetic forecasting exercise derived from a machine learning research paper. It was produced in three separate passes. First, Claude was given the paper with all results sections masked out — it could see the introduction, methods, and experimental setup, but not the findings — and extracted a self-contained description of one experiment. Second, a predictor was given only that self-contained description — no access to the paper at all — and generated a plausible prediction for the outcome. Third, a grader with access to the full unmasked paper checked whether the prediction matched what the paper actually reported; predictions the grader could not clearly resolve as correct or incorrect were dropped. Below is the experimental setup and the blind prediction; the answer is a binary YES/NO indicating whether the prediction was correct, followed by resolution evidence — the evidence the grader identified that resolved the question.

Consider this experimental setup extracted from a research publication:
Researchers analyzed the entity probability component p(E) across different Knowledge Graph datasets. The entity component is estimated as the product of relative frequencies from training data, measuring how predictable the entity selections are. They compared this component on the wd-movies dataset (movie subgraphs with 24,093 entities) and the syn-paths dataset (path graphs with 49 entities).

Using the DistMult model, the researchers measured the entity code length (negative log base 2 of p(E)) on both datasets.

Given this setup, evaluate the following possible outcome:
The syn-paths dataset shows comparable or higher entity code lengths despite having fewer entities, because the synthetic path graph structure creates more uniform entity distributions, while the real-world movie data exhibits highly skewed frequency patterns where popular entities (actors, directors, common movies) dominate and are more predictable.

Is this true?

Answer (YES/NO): NO